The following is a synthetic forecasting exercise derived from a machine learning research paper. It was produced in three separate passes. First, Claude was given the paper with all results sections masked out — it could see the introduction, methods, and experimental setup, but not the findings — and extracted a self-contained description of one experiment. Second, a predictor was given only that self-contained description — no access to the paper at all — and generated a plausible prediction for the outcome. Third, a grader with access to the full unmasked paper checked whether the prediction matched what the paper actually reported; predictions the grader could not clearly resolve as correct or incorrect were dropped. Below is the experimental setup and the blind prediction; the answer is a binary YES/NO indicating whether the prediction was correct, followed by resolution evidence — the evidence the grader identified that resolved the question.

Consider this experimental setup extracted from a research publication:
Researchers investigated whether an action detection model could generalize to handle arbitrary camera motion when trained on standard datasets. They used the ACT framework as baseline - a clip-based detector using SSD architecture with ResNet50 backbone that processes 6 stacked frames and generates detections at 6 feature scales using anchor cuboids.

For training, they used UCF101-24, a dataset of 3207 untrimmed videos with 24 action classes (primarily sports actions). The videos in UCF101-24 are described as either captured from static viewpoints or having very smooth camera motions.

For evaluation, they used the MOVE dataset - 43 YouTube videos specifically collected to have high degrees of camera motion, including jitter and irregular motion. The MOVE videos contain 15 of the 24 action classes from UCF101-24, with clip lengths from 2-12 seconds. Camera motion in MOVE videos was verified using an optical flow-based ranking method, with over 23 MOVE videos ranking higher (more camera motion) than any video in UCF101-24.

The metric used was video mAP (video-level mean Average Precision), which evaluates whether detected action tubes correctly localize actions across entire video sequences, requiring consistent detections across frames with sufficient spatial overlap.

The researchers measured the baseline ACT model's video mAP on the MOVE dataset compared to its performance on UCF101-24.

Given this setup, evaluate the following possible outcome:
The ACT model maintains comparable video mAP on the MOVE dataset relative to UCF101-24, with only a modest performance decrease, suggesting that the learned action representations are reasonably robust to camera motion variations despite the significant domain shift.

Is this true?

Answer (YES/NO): NO